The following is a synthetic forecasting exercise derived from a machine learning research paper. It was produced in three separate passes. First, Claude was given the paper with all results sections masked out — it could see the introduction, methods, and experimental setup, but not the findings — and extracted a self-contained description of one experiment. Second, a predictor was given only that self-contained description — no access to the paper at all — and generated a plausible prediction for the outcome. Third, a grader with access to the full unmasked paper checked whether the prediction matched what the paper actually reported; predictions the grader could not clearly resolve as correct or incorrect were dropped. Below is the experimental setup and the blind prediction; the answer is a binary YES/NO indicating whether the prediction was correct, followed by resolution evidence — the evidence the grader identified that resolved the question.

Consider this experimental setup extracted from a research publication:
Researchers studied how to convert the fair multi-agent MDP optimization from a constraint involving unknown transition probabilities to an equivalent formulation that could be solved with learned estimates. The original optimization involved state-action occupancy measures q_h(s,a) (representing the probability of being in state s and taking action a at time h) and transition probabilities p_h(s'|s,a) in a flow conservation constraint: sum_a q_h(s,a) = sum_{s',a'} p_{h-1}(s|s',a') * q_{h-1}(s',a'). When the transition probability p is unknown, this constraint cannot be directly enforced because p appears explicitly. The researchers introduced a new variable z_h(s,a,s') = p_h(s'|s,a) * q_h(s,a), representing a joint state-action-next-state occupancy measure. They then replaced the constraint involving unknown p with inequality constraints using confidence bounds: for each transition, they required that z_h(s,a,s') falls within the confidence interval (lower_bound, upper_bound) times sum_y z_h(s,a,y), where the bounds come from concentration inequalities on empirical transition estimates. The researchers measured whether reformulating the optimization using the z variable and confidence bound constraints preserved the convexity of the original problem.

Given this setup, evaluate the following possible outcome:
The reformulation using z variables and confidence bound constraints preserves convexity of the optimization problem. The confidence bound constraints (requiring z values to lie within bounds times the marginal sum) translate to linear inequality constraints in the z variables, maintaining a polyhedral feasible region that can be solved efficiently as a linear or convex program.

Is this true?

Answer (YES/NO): YES